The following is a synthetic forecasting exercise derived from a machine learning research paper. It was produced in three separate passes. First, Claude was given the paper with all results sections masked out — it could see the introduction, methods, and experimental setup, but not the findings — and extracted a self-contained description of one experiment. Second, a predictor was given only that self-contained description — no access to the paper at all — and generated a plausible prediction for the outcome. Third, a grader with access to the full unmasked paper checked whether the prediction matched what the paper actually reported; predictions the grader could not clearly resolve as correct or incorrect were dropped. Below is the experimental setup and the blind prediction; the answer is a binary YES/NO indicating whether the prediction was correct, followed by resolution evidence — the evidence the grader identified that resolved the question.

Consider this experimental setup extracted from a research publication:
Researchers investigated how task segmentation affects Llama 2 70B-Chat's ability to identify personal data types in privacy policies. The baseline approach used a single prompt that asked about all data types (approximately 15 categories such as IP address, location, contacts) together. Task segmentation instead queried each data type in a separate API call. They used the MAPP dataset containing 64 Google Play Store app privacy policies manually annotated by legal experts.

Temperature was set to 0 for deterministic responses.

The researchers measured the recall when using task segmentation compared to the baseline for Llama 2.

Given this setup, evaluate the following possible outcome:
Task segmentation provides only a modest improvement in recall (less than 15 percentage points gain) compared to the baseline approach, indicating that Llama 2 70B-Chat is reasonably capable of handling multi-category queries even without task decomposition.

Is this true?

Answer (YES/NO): NO